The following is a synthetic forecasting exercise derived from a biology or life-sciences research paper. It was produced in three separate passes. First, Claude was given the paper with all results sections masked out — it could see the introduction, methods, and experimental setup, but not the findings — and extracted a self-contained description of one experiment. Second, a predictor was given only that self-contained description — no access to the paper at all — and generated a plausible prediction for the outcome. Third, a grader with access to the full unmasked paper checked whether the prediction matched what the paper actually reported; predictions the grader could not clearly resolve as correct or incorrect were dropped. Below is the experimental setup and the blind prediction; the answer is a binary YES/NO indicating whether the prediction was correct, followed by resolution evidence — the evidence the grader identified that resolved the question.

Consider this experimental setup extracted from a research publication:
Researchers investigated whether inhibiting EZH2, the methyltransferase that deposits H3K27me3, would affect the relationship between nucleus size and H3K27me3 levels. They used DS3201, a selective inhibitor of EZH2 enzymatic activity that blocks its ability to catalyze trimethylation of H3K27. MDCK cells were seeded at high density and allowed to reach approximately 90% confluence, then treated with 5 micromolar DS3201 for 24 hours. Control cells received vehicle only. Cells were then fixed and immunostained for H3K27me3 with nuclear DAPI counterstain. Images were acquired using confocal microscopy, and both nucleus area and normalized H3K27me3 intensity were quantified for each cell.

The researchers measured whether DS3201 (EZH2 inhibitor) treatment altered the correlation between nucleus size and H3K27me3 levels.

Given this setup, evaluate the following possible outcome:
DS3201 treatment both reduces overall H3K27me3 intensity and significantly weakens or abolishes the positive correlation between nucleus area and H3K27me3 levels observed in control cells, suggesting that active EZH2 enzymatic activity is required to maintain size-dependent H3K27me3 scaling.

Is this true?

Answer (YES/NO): NO